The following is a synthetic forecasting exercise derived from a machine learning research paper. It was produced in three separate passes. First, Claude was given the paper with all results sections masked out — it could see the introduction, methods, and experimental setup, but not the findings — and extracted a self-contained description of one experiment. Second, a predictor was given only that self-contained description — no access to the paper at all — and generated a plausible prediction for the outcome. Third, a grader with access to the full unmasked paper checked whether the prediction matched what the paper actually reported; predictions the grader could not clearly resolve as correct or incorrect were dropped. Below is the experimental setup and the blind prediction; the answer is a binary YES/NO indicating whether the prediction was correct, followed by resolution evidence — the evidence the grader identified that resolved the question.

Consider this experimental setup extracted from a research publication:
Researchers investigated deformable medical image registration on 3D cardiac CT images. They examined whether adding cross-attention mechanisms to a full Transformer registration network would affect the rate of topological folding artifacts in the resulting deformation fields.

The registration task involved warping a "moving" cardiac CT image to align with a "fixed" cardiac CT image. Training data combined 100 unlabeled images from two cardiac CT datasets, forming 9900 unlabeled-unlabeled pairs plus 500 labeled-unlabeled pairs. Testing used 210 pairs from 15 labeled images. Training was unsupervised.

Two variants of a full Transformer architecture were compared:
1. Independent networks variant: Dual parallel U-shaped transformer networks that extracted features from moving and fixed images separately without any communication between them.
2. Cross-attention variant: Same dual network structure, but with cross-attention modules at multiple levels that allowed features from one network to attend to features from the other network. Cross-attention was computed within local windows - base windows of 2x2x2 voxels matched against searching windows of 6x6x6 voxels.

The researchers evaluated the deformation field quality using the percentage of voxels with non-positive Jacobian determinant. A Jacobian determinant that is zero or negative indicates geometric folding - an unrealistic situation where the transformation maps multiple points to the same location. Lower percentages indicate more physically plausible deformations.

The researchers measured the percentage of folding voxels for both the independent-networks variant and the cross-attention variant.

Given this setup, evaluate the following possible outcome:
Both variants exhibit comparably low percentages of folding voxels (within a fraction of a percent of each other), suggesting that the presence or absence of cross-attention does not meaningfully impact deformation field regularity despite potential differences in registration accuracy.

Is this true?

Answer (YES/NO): NO